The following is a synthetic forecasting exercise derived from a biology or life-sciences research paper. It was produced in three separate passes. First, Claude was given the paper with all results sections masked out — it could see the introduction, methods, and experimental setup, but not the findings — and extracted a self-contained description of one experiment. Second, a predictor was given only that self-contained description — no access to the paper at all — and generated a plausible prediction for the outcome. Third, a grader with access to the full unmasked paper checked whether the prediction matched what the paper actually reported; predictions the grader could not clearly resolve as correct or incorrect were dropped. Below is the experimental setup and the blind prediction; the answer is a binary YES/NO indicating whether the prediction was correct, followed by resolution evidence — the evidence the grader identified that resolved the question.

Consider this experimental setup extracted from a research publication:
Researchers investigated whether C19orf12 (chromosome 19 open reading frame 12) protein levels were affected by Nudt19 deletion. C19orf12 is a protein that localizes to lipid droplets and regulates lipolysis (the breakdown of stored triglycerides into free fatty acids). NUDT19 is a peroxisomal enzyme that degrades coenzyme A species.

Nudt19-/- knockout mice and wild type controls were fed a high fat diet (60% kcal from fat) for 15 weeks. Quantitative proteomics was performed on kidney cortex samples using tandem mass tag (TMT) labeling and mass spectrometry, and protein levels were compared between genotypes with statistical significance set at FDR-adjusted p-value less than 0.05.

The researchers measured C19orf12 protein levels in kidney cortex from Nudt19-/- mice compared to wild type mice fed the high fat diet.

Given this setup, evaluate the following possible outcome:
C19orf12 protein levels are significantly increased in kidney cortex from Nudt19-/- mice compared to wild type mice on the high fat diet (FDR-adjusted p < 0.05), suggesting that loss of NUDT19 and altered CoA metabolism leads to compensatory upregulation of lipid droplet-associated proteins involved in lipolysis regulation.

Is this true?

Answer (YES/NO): YES